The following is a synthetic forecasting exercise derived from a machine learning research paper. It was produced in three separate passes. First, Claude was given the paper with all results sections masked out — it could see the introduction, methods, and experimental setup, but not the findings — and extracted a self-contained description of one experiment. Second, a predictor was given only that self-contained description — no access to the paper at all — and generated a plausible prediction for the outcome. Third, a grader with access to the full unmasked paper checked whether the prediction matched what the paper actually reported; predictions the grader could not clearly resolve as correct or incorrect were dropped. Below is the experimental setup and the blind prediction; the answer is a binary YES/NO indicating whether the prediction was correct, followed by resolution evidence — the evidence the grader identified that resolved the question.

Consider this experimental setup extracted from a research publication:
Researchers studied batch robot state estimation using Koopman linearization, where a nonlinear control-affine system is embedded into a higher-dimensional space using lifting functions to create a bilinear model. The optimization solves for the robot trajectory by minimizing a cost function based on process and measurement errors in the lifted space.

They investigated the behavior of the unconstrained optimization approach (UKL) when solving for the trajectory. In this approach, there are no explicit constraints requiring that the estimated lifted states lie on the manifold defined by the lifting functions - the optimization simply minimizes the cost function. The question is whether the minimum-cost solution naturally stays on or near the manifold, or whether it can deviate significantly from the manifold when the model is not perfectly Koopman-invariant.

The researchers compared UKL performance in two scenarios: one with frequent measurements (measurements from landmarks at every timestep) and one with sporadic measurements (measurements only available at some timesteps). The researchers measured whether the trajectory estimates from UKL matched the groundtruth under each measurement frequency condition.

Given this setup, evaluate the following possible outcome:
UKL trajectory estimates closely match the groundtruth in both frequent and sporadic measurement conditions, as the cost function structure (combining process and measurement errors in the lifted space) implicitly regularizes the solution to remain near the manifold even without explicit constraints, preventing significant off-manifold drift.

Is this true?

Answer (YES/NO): NO